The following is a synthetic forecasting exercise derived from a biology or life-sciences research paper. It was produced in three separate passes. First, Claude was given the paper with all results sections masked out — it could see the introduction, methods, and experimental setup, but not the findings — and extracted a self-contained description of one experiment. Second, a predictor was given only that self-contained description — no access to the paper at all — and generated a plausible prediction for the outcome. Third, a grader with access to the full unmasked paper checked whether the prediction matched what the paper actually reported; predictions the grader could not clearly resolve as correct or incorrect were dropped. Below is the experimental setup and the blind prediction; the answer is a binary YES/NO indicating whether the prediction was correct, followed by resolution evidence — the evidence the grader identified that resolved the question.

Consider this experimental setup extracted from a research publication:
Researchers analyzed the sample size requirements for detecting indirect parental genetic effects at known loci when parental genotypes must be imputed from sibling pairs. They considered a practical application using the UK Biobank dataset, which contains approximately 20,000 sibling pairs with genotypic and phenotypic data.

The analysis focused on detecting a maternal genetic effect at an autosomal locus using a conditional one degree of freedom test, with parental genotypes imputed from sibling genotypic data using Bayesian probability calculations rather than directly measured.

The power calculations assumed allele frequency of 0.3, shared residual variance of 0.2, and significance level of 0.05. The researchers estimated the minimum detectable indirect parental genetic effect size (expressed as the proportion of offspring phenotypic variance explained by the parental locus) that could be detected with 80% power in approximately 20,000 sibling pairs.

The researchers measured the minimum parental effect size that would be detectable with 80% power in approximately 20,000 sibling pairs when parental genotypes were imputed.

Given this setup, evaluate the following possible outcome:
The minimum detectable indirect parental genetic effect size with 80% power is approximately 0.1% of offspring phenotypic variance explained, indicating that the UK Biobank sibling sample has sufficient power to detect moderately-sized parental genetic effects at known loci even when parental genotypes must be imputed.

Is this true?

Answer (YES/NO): NO